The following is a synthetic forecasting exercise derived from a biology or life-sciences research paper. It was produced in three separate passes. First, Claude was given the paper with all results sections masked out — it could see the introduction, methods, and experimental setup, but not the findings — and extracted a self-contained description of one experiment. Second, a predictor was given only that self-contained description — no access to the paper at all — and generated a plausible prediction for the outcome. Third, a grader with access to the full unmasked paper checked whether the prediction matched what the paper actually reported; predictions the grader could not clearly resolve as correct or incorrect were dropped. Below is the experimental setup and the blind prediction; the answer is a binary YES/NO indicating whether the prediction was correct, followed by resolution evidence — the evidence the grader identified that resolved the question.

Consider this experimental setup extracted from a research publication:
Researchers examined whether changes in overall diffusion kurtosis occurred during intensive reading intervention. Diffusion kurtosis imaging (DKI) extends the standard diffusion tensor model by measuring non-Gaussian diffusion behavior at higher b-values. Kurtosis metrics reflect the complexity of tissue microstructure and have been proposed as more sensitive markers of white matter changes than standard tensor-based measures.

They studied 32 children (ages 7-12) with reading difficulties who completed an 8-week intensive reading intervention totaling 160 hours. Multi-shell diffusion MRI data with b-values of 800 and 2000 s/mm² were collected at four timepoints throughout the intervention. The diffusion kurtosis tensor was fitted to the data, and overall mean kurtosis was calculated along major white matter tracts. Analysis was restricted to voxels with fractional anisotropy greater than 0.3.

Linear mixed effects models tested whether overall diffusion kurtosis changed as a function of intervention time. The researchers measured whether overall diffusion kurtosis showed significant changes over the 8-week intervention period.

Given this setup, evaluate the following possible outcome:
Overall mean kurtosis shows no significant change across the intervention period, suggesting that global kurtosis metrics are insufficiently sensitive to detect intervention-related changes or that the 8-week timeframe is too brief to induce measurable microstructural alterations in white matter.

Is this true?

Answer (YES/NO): YES